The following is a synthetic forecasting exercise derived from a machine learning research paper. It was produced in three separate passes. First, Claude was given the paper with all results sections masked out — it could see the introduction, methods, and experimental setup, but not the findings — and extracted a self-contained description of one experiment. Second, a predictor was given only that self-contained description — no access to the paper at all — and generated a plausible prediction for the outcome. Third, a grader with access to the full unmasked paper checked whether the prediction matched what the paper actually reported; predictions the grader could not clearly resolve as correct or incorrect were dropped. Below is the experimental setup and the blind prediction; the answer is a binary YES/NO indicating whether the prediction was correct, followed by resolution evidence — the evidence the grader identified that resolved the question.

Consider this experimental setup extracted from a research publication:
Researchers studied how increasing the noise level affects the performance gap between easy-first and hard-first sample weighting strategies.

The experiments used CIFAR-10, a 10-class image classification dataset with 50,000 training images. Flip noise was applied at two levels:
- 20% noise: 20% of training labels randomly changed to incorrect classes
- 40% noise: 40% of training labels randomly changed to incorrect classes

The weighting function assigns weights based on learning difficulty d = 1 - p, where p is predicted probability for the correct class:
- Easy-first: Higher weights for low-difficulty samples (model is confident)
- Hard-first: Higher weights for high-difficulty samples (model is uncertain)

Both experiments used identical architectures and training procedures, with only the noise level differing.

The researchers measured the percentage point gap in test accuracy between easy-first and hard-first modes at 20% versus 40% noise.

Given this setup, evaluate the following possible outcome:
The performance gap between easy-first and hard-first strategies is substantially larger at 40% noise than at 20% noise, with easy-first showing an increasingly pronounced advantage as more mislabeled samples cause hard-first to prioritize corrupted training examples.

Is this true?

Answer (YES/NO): YES